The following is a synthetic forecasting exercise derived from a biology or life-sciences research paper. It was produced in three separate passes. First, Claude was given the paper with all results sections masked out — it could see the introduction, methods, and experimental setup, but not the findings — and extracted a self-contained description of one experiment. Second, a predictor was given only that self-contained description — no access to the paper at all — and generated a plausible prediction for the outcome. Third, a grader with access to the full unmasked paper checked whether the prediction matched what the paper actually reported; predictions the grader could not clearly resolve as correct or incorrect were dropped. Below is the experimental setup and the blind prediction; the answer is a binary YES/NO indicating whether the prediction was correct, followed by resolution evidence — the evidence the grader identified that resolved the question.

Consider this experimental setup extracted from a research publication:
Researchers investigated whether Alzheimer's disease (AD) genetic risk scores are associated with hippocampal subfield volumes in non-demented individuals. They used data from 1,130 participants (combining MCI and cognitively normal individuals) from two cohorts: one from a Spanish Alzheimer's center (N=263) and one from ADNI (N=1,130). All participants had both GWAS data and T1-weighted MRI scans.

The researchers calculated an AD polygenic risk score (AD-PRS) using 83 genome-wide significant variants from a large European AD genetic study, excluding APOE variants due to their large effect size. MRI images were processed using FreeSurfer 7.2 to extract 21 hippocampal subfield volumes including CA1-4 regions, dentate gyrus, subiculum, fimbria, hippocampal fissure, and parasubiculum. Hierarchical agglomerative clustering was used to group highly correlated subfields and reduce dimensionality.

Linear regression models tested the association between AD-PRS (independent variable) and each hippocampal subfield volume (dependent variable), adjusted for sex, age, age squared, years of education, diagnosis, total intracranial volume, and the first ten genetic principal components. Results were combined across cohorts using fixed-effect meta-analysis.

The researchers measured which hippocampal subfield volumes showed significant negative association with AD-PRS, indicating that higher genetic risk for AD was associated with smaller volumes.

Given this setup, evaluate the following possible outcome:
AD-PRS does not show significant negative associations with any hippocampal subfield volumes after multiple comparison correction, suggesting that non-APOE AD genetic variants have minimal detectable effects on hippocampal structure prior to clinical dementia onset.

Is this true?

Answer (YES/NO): NO